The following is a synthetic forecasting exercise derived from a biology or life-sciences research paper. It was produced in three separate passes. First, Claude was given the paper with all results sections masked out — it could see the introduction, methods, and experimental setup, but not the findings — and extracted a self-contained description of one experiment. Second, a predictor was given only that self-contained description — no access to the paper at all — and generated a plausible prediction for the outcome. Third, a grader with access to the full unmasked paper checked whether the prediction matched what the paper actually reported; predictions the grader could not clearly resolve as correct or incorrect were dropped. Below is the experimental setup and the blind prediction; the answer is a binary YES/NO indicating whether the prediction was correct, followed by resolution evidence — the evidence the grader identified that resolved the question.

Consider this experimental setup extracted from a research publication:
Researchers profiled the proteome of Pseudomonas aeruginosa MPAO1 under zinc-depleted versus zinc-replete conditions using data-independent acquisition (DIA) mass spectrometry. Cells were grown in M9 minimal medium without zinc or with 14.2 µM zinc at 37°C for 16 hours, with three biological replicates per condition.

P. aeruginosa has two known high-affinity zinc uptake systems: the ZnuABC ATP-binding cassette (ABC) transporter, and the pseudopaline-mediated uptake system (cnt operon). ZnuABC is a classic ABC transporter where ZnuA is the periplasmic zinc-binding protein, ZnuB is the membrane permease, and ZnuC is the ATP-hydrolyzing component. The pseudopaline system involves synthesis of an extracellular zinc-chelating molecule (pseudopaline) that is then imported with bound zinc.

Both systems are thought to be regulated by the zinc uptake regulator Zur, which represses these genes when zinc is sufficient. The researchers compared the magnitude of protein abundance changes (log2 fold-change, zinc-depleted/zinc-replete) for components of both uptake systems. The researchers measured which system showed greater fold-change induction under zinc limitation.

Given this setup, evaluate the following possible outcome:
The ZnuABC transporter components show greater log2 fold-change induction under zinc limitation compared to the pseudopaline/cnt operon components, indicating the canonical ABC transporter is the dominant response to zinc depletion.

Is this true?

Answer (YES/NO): NO